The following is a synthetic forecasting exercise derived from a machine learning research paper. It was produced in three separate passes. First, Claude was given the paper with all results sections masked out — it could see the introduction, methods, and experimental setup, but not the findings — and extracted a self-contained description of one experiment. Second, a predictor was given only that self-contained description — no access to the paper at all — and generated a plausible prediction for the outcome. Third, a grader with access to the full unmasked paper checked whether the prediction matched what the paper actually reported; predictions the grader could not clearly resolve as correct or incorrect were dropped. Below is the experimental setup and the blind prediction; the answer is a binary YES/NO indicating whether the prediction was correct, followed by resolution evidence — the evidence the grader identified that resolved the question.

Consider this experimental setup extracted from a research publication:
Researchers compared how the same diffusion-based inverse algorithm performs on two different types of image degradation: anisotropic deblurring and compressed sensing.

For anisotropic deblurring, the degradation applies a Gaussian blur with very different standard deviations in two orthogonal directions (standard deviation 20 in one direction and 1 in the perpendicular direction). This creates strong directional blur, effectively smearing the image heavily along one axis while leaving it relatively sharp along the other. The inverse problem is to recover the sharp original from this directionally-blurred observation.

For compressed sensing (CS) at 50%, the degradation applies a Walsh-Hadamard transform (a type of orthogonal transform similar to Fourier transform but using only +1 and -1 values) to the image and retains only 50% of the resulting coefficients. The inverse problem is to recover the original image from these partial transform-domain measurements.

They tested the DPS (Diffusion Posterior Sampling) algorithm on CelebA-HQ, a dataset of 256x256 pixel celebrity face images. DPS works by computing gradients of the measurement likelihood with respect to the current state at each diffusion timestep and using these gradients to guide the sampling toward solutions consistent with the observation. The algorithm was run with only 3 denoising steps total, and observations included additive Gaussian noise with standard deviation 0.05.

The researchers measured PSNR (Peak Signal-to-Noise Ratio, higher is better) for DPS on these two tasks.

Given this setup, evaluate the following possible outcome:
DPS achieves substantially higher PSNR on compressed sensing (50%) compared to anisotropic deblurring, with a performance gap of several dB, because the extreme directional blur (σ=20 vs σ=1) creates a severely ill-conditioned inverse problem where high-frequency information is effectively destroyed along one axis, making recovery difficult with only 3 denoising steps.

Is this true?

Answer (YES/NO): NO